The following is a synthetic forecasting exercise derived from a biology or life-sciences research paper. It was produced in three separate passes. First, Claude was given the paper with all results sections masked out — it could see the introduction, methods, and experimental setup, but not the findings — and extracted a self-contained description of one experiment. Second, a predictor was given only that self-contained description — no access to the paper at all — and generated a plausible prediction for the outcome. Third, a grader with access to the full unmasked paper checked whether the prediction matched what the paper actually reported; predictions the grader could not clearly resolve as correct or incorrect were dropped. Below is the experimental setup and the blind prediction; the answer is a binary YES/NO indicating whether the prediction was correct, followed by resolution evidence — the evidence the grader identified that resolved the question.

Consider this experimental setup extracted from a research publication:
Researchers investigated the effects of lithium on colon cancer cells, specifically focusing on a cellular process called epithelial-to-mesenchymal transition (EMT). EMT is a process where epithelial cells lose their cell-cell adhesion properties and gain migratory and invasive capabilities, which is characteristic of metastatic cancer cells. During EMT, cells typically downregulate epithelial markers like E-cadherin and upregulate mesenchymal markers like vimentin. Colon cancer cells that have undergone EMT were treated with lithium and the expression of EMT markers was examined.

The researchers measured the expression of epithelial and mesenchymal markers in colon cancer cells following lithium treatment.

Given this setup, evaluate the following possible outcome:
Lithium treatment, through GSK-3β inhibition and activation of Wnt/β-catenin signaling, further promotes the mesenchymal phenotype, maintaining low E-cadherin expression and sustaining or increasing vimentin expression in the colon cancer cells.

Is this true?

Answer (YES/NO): NO